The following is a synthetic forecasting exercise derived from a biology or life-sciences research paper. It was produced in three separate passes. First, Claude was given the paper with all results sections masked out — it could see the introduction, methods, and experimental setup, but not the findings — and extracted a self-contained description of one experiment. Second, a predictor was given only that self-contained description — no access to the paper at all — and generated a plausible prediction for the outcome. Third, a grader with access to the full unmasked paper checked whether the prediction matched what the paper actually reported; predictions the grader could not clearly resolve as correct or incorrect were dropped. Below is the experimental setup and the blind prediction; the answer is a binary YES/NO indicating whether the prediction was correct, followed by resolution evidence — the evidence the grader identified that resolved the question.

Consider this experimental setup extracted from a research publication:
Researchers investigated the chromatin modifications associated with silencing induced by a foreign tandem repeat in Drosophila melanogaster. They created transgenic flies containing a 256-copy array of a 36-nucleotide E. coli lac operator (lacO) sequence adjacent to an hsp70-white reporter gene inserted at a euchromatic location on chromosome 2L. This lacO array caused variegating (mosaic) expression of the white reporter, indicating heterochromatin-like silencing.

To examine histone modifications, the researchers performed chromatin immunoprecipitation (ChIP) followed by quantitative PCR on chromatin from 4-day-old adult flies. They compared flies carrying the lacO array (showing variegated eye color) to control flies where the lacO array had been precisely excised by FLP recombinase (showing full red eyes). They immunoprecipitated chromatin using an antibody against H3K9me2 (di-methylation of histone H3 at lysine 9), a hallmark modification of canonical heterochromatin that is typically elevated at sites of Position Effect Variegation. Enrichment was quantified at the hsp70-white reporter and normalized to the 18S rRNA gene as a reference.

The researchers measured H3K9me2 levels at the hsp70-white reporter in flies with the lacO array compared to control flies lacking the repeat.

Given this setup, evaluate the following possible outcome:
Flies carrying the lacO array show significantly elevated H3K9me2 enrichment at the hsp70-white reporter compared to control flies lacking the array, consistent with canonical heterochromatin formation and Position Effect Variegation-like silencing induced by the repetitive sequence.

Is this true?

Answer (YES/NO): NO